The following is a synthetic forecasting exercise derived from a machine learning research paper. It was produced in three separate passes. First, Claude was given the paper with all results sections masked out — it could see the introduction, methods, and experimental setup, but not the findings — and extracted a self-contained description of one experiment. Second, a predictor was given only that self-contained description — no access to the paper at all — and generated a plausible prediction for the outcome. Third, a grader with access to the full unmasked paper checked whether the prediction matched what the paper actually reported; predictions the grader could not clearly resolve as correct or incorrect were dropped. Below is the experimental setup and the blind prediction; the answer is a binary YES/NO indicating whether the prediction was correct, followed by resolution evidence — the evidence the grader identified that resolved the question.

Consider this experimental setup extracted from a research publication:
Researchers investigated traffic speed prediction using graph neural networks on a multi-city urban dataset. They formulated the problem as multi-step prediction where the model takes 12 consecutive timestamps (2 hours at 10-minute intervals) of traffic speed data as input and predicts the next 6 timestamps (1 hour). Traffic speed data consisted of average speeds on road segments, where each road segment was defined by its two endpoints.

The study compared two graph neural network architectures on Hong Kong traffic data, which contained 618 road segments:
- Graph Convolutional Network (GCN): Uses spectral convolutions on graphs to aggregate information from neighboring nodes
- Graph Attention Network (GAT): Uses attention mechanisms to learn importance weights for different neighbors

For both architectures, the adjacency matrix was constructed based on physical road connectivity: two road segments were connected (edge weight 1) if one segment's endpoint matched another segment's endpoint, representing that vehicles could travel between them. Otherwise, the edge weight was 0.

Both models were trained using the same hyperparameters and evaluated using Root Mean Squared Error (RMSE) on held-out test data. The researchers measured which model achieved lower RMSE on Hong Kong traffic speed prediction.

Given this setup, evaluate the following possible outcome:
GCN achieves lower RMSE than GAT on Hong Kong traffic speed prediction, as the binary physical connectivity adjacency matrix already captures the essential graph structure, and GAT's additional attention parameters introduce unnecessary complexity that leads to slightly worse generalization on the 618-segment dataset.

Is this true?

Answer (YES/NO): YES